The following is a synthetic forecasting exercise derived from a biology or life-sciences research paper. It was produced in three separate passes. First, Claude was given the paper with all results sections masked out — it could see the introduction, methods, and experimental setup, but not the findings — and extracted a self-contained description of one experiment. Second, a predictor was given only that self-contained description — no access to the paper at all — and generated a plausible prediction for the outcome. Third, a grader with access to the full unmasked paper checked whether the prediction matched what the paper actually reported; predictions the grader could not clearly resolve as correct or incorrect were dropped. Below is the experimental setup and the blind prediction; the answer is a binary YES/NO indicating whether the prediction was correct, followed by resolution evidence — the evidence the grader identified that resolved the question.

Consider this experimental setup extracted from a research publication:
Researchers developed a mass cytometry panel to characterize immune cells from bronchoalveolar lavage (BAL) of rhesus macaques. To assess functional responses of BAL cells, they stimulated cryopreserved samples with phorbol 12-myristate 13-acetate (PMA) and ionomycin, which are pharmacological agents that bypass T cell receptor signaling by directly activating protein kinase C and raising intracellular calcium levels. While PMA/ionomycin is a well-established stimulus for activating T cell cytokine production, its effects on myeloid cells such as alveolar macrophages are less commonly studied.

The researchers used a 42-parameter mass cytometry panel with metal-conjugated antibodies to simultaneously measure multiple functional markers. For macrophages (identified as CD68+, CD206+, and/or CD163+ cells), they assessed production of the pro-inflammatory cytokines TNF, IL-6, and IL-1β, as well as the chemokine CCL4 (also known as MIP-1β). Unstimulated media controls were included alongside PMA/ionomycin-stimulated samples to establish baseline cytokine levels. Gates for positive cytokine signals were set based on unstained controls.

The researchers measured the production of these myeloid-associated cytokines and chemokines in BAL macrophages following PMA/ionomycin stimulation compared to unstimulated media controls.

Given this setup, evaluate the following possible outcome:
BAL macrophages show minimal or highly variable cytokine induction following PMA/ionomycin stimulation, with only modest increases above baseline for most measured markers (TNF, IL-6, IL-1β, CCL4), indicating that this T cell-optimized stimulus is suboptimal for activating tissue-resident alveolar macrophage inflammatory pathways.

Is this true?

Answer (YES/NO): YES